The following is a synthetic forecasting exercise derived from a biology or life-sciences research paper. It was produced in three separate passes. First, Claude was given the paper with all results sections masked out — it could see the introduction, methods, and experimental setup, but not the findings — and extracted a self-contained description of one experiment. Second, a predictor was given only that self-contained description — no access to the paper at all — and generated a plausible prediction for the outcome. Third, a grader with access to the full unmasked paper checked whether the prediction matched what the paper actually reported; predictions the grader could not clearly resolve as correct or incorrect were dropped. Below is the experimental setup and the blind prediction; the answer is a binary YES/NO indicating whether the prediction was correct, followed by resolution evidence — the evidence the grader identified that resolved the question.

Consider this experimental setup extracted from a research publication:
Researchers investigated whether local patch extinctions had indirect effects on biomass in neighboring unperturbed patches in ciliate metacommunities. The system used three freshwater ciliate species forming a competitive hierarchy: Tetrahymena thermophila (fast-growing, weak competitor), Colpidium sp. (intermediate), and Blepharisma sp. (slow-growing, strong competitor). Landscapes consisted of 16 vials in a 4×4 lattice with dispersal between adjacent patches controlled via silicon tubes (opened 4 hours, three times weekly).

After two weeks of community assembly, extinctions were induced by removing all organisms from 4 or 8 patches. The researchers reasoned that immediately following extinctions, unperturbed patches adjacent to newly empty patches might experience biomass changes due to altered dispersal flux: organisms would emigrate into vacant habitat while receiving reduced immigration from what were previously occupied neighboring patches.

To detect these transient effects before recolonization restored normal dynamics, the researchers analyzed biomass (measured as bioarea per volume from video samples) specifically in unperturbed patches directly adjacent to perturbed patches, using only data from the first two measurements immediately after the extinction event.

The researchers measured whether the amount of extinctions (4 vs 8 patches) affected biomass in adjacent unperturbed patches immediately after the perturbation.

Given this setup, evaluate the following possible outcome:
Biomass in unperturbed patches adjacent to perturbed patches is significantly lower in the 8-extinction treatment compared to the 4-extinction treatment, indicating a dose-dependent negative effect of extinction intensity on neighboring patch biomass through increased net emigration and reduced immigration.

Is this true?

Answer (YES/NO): NO